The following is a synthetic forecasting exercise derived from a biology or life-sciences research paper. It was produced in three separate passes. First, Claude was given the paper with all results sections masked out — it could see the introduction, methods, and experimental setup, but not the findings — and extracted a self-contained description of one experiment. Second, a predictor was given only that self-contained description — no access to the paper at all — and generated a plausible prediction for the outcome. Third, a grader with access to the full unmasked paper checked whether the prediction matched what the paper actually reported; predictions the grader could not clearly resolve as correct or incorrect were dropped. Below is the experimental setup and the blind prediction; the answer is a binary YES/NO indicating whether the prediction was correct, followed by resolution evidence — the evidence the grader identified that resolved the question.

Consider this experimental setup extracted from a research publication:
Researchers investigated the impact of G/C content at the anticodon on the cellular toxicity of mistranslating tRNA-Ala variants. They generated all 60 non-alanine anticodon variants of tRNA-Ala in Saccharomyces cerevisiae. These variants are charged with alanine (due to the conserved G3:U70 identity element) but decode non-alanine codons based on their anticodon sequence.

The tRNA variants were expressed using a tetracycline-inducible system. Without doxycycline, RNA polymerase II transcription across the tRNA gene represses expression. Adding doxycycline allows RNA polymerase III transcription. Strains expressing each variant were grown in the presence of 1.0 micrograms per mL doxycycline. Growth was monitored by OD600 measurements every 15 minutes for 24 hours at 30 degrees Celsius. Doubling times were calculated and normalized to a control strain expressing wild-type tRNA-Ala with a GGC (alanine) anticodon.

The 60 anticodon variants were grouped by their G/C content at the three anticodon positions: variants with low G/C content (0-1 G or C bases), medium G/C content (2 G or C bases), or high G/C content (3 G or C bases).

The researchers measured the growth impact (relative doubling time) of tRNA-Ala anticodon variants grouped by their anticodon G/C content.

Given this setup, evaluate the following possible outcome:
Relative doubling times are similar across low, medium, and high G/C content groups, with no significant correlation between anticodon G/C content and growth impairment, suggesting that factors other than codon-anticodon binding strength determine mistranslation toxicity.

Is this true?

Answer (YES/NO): NO